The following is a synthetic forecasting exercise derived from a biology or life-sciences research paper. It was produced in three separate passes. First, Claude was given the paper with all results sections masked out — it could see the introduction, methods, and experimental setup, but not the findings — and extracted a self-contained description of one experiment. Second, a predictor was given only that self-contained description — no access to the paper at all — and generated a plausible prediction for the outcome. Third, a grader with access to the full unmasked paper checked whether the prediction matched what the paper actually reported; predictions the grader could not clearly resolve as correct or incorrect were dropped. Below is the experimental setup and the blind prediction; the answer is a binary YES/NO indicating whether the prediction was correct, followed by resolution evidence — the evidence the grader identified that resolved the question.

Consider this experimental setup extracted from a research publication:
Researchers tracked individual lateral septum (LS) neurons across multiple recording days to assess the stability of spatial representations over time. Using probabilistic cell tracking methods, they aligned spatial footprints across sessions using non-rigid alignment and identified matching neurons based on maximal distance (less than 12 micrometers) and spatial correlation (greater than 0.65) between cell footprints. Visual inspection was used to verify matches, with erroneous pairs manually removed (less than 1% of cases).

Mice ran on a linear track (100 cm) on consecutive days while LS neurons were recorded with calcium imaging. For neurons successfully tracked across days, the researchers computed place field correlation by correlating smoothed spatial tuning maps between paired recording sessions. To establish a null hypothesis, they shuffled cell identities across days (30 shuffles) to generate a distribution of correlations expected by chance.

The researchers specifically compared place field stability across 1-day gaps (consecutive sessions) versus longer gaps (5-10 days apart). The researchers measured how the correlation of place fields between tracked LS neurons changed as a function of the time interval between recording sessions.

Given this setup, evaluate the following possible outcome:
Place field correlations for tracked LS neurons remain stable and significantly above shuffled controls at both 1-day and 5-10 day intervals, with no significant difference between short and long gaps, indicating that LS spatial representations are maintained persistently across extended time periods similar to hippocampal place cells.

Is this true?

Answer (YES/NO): NO